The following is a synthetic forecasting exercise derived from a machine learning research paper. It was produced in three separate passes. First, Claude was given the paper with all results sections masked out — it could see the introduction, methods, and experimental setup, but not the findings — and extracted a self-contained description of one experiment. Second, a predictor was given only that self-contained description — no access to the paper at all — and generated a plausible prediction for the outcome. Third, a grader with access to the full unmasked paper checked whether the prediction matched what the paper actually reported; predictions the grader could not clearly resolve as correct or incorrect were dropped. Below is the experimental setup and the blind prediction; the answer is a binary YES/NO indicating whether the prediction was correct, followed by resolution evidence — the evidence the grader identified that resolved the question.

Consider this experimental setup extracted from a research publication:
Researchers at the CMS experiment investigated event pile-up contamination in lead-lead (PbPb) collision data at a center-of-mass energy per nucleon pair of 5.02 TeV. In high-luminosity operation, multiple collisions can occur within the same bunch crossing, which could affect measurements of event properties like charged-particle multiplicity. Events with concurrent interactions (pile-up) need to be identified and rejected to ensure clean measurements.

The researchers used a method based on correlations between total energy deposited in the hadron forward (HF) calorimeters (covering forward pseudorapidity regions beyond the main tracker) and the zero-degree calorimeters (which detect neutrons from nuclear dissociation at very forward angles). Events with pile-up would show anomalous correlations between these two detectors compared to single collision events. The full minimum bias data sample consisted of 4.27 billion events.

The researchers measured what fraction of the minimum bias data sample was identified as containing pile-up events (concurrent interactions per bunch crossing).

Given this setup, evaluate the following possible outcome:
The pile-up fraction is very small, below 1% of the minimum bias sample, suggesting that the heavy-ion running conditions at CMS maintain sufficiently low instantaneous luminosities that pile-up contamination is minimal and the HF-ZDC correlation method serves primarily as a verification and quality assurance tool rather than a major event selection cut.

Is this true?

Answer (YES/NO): YES